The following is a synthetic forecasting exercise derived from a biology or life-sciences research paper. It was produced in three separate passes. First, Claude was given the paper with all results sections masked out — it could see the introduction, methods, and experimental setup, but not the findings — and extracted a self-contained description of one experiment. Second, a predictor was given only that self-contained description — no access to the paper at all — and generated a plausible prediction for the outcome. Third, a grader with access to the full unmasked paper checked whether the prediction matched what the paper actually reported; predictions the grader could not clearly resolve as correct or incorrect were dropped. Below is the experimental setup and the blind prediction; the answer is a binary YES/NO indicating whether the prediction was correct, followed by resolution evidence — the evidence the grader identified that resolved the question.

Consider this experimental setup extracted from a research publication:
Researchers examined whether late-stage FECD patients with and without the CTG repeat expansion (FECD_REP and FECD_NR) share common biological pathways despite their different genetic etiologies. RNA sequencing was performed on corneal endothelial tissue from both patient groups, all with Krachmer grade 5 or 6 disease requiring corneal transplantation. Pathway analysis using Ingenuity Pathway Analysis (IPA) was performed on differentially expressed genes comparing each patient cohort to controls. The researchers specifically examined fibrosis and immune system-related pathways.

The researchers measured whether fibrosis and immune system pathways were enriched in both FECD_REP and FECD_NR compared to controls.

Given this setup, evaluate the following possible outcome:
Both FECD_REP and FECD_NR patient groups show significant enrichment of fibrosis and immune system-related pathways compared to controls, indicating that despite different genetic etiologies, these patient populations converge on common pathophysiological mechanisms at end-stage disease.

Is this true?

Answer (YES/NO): YES